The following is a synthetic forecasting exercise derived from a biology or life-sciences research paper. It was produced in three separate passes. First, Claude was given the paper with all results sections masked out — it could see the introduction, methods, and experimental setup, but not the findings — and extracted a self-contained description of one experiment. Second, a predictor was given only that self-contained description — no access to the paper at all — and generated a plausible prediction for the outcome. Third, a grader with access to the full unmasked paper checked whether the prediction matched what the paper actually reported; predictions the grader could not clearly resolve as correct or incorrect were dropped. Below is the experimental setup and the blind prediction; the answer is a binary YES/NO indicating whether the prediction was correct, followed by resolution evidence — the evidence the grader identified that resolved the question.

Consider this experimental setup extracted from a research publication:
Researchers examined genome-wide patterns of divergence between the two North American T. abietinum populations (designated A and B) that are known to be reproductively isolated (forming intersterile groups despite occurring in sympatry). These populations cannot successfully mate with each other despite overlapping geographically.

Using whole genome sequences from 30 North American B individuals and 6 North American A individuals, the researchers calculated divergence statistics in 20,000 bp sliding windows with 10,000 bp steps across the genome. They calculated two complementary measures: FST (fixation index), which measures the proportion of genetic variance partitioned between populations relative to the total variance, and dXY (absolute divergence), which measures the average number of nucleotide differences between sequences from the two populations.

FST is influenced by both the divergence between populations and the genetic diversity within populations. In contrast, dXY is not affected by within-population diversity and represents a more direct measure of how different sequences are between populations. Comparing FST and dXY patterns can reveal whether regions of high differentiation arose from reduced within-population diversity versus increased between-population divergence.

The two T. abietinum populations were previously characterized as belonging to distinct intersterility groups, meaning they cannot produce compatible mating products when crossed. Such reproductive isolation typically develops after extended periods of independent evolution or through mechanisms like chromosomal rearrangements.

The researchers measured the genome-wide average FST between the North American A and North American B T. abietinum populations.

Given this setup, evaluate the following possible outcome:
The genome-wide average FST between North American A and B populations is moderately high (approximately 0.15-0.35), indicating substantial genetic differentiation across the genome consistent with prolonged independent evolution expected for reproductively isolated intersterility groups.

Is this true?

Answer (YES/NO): YES